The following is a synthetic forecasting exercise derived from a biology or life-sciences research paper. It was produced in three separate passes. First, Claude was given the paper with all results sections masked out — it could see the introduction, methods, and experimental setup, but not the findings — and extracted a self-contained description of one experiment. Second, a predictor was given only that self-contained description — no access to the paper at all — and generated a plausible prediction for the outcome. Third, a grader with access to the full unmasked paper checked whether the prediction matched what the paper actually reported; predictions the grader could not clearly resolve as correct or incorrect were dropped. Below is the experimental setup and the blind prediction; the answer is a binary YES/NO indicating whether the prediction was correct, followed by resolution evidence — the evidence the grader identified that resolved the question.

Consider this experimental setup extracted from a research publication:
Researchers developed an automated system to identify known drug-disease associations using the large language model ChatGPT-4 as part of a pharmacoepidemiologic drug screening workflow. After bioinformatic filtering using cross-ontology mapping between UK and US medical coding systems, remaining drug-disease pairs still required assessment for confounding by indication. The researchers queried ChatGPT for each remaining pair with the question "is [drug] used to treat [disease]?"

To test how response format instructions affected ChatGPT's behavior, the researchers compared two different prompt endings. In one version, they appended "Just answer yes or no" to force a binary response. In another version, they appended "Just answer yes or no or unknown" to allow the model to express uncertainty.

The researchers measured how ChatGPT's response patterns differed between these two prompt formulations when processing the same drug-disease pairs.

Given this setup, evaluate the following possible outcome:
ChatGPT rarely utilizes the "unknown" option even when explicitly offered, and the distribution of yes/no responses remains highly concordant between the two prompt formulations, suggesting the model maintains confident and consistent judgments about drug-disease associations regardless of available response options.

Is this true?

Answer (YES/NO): NO